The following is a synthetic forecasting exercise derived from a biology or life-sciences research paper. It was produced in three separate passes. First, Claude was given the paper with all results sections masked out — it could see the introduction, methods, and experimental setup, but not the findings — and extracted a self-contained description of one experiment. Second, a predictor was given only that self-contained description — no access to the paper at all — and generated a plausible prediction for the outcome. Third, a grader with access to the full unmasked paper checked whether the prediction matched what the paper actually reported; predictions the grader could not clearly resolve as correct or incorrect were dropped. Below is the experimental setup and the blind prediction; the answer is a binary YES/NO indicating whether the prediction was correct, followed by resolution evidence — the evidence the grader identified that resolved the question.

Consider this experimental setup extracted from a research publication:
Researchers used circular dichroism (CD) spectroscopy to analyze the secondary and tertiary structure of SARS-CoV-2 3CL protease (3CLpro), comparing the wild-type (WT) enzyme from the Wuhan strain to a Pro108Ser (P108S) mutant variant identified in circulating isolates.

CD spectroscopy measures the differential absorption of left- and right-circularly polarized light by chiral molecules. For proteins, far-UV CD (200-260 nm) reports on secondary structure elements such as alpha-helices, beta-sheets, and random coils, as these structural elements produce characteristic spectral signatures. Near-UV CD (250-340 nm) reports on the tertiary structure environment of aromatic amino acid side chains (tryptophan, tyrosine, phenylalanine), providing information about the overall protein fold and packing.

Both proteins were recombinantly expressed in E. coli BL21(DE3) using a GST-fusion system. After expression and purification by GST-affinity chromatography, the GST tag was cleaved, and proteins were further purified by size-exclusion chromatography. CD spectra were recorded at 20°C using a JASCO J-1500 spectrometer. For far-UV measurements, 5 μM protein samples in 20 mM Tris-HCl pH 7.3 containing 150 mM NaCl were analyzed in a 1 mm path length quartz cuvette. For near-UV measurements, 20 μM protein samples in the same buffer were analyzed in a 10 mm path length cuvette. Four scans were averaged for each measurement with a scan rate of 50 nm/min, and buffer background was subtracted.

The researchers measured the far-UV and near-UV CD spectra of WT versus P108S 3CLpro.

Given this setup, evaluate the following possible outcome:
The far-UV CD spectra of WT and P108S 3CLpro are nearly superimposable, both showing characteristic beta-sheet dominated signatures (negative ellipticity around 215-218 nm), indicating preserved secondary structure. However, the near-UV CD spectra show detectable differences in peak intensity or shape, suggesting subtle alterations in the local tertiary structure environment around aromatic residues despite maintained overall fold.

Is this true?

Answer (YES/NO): NO